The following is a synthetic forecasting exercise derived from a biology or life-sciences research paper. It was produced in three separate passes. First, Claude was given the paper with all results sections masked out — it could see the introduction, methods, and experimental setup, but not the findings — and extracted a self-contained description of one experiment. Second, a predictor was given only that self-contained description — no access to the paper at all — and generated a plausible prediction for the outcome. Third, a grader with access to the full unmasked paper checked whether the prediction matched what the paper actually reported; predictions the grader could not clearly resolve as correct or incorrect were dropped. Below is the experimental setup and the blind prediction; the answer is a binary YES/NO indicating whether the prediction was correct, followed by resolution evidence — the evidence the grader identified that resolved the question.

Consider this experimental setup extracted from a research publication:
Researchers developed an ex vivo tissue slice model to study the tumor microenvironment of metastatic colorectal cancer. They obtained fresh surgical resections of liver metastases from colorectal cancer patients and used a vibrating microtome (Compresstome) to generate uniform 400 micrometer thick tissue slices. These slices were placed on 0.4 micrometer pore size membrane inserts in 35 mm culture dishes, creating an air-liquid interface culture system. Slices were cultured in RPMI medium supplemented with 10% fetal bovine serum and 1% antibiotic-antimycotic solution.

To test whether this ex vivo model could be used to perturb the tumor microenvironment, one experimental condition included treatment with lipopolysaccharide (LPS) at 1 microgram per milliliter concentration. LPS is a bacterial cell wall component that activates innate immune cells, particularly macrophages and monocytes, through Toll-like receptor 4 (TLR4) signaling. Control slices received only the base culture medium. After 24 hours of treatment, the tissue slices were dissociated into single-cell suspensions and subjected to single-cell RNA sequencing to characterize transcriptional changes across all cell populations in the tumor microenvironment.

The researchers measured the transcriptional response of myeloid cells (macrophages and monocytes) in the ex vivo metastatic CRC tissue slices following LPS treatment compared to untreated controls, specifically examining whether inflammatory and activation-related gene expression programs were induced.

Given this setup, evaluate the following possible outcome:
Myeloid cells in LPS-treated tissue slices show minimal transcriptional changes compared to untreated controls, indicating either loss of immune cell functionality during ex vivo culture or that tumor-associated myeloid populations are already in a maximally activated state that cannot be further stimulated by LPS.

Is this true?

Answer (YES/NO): NO